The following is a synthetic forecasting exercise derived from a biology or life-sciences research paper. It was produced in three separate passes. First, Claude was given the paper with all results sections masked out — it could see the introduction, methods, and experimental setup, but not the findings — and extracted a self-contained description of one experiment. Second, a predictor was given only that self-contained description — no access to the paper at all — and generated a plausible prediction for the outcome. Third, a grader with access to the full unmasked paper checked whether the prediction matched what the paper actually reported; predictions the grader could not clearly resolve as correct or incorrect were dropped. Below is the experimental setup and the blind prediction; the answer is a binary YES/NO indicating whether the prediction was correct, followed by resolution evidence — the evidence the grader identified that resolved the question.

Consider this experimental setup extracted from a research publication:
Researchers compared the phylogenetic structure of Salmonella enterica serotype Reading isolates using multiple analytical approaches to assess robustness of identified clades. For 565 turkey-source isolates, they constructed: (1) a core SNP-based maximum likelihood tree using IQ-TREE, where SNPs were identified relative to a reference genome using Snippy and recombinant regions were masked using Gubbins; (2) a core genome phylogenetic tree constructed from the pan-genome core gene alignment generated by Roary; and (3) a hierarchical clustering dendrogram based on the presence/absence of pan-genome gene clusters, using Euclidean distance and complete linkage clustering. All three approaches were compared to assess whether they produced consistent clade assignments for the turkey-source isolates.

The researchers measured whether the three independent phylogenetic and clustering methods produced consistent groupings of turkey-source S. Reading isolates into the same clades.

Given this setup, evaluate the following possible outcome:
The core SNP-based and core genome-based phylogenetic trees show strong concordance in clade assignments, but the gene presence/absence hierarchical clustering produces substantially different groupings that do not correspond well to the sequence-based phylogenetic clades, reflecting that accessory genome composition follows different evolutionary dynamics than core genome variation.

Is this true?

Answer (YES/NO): NO